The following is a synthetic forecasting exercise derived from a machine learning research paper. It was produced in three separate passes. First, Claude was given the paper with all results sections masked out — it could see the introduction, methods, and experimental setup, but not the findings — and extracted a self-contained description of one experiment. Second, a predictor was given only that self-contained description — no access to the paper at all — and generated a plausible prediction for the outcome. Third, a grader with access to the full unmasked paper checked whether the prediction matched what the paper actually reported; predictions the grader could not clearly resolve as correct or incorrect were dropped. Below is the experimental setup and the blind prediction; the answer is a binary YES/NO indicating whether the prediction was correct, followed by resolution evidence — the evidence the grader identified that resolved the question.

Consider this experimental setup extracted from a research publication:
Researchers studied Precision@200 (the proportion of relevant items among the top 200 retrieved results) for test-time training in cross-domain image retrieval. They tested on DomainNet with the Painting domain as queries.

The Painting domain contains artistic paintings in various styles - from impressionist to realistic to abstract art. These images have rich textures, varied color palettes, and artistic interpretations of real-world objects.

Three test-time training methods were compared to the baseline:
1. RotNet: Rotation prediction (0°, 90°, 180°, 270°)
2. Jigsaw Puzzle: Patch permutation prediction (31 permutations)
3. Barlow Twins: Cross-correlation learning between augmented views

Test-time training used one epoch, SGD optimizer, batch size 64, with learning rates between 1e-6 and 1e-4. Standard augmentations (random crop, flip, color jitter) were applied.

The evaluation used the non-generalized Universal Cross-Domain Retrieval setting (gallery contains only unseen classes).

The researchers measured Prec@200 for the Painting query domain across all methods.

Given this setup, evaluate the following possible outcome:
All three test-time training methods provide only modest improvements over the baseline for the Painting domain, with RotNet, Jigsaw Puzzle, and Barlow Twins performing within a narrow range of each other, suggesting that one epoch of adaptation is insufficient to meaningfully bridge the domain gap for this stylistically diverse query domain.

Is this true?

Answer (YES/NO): NO